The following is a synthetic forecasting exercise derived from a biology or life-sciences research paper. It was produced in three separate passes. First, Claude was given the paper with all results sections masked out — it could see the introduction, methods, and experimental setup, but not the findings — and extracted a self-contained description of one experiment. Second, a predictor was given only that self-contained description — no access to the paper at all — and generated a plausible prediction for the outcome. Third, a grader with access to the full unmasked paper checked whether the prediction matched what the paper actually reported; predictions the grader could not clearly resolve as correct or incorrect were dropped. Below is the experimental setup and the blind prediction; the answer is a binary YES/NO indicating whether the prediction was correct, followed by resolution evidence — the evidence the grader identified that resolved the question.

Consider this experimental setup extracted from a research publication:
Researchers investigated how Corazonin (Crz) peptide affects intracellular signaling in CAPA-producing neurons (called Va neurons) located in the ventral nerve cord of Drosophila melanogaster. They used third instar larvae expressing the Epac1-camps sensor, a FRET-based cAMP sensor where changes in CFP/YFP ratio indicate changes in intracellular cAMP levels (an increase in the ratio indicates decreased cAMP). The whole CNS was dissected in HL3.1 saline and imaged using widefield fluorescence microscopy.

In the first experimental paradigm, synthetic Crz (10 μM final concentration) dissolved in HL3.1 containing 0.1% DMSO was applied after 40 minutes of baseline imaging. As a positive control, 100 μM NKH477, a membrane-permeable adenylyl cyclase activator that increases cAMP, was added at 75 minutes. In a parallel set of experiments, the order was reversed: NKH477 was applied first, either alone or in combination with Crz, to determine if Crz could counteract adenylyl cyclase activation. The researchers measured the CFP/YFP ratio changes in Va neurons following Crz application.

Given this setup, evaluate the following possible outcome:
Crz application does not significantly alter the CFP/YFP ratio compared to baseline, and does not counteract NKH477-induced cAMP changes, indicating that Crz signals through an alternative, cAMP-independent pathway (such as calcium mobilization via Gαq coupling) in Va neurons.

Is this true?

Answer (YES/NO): NO